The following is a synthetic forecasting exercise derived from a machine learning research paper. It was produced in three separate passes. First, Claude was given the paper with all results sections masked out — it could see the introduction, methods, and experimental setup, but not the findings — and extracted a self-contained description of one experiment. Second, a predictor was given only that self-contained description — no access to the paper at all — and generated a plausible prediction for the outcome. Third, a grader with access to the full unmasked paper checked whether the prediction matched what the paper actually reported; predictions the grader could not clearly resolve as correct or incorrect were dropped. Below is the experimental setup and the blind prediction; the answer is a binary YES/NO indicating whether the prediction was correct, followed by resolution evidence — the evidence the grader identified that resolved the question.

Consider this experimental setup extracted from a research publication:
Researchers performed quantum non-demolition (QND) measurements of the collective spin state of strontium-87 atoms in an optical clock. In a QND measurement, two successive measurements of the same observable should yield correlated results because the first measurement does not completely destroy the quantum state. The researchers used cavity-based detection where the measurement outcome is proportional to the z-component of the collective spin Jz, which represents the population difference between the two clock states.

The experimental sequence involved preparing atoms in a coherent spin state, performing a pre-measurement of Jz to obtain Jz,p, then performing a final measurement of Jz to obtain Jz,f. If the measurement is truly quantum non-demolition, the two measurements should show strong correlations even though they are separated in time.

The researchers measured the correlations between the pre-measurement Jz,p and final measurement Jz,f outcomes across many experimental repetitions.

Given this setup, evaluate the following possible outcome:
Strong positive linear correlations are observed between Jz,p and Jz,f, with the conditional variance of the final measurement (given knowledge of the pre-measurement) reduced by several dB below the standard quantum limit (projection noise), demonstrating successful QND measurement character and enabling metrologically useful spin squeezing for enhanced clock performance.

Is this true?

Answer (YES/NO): YES